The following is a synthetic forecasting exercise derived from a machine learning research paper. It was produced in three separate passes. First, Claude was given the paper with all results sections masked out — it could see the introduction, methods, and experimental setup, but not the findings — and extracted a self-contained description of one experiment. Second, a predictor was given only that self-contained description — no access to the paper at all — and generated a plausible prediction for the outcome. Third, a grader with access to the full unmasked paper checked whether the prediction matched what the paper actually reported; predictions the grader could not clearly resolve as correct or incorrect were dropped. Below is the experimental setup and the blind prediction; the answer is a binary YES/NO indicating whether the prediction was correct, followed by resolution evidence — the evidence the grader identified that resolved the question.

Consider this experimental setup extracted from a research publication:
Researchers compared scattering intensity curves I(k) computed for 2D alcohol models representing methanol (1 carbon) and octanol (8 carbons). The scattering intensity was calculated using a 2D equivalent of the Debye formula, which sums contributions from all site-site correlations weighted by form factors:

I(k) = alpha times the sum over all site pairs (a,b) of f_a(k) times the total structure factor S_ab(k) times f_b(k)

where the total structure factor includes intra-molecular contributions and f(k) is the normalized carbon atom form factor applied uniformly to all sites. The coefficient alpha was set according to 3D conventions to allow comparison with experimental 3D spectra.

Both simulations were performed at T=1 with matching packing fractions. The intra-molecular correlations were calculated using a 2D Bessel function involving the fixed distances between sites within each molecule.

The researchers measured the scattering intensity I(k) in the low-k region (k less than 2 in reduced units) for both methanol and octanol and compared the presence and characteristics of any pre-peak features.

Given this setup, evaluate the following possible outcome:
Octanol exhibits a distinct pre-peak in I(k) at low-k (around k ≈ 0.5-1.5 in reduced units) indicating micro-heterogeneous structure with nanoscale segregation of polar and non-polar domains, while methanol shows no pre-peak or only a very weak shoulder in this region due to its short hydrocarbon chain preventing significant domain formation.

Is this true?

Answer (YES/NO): NO